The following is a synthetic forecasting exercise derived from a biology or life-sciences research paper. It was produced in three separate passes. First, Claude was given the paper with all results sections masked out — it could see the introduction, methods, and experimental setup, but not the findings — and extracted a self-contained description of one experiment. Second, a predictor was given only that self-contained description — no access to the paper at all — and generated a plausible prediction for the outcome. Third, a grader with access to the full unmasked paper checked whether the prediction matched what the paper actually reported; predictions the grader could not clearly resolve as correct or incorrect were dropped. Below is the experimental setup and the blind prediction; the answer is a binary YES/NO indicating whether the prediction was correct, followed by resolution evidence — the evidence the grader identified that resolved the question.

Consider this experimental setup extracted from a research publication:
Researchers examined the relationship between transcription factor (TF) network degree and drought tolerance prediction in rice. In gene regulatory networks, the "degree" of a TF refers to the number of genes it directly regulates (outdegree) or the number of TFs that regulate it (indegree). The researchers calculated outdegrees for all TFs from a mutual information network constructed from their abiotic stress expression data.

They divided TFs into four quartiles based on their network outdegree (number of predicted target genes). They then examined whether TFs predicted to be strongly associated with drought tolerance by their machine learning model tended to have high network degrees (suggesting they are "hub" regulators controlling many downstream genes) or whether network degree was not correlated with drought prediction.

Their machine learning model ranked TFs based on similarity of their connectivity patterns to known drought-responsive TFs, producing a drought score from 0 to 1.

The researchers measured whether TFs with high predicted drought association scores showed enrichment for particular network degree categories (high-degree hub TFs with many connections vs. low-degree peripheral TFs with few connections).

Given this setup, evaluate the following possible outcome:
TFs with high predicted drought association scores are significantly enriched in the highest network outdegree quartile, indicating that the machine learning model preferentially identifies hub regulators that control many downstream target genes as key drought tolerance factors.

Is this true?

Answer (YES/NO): NO